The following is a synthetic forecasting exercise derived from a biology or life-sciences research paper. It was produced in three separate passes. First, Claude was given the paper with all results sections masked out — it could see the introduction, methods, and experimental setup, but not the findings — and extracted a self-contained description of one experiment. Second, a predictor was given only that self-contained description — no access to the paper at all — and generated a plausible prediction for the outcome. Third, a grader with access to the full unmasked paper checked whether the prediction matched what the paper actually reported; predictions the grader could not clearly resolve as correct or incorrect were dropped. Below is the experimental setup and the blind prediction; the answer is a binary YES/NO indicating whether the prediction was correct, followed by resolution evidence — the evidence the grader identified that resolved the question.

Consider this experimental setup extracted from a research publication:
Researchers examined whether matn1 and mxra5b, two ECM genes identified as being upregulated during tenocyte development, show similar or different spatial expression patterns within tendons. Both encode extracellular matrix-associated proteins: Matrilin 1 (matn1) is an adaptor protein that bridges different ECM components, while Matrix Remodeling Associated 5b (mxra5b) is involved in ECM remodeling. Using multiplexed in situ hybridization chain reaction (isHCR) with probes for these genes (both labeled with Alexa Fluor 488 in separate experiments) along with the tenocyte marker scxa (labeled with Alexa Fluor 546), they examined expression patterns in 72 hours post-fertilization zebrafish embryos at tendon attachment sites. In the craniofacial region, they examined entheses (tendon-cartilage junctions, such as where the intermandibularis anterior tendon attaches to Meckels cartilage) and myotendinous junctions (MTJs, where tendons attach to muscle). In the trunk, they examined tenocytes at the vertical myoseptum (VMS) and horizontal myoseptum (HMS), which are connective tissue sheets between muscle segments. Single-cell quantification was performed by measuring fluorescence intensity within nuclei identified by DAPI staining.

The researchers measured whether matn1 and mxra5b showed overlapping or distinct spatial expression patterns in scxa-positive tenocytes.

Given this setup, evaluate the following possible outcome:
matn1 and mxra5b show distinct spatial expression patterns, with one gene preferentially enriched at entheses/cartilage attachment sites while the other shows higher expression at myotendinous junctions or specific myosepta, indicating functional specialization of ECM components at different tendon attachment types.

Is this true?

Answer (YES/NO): NO